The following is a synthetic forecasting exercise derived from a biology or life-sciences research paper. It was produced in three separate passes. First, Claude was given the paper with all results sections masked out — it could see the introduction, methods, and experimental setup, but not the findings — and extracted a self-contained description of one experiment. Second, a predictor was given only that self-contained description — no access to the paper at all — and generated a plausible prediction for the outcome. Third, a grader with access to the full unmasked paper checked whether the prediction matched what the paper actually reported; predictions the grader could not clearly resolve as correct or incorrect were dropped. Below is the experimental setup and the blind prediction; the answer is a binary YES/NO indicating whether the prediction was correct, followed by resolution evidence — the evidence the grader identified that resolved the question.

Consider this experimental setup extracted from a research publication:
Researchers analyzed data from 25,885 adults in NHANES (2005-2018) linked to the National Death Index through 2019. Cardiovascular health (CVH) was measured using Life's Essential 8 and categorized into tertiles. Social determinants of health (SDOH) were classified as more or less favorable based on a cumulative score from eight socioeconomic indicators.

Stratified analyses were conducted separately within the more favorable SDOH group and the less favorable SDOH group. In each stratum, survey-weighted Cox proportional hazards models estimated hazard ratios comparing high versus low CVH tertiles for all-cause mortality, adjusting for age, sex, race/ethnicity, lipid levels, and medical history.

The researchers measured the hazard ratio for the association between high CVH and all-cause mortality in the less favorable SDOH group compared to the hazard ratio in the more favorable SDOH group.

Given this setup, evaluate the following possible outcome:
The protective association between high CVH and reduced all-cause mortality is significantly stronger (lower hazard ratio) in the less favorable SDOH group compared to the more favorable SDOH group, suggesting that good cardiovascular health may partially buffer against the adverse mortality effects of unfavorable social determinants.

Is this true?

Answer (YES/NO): NO